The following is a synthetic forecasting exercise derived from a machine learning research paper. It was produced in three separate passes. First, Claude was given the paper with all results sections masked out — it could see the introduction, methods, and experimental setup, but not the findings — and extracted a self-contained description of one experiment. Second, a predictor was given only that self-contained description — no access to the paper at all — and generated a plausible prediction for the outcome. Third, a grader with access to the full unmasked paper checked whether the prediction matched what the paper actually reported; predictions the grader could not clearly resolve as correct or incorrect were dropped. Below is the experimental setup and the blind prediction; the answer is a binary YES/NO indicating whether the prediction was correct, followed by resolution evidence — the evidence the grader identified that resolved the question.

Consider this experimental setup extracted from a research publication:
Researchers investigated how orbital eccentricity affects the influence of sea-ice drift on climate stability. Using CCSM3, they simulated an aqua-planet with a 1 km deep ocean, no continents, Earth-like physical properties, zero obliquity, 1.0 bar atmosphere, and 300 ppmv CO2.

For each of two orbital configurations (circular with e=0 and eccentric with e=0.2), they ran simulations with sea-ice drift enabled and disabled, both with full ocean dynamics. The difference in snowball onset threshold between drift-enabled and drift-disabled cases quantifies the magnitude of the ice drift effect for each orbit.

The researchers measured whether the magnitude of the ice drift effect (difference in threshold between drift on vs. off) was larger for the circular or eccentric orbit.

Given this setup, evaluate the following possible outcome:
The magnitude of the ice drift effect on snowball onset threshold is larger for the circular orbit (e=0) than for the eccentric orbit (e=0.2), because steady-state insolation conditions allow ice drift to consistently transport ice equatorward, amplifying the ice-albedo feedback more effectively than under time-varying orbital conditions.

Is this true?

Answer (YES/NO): NO